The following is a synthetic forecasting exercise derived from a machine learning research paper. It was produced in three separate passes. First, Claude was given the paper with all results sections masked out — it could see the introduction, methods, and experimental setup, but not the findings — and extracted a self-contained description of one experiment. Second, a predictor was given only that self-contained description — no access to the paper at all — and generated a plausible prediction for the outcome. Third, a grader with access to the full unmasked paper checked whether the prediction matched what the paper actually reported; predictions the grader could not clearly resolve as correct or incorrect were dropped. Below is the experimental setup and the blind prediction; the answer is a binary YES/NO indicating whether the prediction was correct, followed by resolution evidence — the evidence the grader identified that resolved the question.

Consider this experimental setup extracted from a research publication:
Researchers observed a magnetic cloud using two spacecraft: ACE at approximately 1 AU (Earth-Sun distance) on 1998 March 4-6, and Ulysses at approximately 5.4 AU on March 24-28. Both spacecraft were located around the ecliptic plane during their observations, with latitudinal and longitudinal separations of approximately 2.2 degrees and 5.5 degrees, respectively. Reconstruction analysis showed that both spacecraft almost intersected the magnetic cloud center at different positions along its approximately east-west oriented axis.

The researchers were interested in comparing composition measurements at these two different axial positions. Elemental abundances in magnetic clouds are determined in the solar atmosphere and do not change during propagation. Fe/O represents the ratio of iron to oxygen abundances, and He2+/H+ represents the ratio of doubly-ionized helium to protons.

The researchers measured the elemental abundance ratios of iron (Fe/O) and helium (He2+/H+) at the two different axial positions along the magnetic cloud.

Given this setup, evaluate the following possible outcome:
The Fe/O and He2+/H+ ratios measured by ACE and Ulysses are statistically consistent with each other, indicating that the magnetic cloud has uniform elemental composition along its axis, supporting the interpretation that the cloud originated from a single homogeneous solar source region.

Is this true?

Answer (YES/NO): NO